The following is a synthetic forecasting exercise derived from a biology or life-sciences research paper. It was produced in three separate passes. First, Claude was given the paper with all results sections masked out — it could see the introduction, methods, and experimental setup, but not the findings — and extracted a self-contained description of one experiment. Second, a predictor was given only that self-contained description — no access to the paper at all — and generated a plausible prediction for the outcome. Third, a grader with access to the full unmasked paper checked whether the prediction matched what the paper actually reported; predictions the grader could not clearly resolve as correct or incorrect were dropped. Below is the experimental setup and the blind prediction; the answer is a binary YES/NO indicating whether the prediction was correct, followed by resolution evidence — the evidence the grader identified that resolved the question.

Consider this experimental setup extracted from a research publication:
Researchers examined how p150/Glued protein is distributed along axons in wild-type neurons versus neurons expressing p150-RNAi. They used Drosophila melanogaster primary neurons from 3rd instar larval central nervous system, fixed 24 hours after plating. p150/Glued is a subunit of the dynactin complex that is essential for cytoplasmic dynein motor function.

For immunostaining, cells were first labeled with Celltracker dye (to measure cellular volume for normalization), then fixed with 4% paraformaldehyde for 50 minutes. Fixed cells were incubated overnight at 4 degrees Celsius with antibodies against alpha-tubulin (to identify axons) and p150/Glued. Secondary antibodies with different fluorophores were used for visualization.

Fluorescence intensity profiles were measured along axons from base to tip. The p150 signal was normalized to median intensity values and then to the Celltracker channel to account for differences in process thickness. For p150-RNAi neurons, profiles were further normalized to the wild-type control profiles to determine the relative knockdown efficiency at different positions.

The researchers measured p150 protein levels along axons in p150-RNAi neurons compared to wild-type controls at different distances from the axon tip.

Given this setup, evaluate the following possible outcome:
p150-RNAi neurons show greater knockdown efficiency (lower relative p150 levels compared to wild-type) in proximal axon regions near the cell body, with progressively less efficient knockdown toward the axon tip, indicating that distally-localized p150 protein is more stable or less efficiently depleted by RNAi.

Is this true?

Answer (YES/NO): NO